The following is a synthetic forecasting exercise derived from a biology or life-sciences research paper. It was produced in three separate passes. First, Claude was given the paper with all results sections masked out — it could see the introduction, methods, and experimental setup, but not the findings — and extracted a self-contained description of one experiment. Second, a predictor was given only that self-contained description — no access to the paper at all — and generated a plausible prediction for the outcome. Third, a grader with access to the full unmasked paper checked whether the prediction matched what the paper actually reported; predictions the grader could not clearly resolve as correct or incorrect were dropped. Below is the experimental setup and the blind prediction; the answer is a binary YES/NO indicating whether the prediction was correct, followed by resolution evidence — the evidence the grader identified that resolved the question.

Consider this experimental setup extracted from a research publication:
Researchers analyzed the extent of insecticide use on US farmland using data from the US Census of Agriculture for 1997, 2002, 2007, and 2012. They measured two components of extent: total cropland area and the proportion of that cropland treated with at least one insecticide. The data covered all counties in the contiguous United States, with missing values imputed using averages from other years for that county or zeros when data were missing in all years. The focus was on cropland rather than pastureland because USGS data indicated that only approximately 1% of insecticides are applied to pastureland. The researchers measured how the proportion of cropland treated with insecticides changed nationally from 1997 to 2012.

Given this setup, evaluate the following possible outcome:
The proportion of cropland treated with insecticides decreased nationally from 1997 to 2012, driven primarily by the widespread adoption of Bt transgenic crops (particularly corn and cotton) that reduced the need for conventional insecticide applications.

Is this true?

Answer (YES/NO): NO